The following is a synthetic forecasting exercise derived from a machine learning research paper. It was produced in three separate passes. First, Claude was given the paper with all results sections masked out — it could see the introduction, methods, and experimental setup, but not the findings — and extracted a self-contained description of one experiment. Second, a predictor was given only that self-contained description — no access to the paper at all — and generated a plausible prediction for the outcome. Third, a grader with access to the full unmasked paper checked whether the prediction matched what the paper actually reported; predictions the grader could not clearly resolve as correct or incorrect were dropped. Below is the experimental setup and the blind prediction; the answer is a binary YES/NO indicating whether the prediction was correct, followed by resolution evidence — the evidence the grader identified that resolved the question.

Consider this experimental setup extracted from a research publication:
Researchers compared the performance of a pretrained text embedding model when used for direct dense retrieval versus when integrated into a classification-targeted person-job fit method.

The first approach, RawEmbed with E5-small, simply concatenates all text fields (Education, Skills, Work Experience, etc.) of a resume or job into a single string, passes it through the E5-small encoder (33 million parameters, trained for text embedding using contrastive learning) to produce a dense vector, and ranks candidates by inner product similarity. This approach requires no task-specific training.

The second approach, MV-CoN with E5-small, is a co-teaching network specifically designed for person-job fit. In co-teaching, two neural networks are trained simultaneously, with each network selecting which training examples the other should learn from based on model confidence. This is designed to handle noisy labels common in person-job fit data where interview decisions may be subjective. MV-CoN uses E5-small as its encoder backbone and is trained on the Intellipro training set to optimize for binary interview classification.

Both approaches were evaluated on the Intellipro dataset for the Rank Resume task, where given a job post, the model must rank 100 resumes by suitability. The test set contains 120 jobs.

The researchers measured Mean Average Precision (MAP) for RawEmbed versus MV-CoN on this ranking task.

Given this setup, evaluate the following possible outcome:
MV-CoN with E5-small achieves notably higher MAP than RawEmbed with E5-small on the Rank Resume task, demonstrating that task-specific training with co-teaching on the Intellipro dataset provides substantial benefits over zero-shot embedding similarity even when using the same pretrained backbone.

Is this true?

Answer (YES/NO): NO